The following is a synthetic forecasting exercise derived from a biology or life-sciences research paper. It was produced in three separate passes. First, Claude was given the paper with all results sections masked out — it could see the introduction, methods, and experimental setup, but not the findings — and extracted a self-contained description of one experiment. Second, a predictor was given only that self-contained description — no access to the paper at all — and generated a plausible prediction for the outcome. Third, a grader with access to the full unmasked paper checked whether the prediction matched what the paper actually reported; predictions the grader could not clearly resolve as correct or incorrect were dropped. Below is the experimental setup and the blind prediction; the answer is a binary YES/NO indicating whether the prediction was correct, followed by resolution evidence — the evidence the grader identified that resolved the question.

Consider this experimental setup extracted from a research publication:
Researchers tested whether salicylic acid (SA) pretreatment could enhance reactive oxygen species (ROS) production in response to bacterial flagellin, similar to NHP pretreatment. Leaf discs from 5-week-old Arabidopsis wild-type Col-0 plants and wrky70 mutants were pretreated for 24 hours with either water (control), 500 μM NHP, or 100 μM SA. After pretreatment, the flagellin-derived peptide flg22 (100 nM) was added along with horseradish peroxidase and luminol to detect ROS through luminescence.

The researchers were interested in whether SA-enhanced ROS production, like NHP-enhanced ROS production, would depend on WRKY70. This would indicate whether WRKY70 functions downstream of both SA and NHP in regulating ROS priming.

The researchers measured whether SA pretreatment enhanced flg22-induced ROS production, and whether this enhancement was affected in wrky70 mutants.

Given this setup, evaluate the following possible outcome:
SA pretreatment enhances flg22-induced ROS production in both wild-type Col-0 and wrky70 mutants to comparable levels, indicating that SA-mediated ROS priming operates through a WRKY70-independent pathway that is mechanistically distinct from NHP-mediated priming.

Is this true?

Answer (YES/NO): NO